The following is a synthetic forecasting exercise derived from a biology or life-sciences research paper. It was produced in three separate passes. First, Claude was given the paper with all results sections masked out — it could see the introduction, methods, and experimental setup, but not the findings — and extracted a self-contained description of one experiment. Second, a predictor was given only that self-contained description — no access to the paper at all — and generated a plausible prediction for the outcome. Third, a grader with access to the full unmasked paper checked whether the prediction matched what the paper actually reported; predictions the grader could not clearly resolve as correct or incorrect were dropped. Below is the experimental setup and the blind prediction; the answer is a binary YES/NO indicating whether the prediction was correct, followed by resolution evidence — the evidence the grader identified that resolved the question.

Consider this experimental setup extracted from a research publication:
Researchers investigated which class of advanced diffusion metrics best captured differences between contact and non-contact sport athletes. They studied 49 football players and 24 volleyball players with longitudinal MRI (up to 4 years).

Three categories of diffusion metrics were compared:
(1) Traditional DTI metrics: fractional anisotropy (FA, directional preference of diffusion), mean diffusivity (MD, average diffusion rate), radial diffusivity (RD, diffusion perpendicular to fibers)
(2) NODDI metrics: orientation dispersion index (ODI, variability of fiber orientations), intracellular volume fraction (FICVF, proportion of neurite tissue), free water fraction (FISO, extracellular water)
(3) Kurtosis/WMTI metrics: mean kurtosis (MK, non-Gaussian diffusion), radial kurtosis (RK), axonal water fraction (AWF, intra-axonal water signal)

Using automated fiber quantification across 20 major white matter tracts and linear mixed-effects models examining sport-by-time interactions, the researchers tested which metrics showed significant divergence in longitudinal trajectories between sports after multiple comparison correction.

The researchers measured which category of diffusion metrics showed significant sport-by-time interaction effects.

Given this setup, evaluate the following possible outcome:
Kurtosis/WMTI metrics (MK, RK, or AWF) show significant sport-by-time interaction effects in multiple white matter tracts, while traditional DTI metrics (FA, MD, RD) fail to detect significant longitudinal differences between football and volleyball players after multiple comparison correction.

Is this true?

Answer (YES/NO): NO